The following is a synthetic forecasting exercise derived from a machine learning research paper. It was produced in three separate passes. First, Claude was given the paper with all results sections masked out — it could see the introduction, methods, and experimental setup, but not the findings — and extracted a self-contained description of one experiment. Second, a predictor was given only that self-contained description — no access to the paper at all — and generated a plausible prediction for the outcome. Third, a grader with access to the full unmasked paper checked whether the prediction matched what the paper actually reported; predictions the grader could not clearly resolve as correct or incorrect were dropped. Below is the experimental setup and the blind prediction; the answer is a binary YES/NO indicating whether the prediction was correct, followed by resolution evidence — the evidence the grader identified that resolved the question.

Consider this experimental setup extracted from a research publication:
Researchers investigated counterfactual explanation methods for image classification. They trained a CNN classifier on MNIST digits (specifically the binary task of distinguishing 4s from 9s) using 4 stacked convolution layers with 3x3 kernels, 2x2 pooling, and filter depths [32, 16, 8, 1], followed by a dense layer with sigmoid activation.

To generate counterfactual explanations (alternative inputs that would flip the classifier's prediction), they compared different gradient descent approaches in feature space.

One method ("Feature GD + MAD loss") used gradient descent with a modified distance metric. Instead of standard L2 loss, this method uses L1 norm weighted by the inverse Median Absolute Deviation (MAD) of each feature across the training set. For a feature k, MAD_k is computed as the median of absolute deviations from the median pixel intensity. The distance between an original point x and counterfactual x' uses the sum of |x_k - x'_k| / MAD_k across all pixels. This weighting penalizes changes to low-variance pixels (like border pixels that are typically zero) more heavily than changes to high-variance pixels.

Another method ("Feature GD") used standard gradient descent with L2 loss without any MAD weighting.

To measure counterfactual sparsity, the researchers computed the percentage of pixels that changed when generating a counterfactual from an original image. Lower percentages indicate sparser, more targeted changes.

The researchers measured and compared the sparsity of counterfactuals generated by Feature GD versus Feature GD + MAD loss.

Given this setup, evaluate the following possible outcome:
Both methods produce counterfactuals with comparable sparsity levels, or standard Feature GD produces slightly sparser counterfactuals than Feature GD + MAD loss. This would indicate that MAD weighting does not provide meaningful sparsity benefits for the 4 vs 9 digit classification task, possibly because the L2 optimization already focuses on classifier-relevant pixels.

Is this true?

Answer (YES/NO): NO